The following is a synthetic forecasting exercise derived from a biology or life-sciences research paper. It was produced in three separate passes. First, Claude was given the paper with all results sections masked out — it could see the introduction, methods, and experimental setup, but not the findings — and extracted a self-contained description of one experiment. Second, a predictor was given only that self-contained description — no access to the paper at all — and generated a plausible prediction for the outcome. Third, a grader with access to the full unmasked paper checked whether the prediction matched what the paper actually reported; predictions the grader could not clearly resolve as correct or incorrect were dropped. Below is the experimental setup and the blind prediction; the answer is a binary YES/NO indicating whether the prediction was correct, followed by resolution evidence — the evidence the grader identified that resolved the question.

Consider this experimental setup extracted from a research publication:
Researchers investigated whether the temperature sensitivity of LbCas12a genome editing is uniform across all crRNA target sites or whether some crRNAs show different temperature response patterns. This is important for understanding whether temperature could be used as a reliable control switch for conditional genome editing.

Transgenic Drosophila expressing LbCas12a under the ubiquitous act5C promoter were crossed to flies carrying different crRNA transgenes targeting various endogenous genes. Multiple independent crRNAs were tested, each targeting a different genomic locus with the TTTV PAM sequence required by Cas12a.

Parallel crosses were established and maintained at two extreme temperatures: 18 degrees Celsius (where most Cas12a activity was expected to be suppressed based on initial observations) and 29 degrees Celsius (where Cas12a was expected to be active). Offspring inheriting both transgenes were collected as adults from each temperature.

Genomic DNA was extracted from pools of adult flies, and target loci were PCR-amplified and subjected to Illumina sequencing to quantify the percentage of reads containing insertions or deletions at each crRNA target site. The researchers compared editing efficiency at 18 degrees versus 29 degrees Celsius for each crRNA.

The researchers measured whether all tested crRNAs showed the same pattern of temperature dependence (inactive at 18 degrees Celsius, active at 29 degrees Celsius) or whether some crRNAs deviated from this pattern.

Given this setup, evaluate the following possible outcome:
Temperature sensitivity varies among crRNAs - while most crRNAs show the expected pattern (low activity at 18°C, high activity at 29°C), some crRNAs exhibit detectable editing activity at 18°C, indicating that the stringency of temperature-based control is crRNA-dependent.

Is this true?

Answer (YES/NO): YES